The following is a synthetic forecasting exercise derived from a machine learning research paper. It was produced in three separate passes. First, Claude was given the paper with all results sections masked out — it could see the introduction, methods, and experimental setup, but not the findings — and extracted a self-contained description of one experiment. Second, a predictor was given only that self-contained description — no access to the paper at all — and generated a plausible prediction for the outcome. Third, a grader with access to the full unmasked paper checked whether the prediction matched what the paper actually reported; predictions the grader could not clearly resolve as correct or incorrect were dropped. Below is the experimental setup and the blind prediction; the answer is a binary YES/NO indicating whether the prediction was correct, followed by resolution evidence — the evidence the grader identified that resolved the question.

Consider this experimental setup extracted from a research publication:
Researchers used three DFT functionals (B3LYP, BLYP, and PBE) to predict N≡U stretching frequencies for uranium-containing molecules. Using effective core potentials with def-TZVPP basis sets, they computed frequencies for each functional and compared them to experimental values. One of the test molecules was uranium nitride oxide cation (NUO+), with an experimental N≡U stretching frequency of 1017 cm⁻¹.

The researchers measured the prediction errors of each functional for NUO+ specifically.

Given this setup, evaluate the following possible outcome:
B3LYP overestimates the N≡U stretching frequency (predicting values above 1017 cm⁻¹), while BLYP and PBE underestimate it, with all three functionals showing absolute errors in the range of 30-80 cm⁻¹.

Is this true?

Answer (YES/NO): NO